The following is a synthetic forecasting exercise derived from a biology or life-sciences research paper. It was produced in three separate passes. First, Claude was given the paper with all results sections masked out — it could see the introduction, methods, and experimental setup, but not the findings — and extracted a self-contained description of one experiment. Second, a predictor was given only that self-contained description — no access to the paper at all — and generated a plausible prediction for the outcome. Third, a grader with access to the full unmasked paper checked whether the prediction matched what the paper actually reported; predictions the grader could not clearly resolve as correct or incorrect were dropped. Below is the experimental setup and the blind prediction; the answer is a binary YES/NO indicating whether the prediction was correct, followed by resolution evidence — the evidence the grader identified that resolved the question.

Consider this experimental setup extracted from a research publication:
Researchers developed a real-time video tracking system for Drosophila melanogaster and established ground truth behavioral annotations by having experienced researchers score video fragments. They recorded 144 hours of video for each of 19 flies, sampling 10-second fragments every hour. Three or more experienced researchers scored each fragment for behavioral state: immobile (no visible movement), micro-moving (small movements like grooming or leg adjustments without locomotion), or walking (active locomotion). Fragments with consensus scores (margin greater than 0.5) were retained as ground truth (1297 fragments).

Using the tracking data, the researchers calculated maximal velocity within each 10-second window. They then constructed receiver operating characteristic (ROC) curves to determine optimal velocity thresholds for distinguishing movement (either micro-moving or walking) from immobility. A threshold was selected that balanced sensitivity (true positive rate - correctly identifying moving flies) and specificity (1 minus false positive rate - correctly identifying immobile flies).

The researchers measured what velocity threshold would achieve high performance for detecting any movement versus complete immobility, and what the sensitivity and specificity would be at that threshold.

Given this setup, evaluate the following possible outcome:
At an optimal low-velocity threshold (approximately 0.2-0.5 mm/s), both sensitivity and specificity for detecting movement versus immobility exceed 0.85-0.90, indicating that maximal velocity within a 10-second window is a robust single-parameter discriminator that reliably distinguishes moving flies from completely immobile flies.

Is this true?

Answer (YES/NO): YES